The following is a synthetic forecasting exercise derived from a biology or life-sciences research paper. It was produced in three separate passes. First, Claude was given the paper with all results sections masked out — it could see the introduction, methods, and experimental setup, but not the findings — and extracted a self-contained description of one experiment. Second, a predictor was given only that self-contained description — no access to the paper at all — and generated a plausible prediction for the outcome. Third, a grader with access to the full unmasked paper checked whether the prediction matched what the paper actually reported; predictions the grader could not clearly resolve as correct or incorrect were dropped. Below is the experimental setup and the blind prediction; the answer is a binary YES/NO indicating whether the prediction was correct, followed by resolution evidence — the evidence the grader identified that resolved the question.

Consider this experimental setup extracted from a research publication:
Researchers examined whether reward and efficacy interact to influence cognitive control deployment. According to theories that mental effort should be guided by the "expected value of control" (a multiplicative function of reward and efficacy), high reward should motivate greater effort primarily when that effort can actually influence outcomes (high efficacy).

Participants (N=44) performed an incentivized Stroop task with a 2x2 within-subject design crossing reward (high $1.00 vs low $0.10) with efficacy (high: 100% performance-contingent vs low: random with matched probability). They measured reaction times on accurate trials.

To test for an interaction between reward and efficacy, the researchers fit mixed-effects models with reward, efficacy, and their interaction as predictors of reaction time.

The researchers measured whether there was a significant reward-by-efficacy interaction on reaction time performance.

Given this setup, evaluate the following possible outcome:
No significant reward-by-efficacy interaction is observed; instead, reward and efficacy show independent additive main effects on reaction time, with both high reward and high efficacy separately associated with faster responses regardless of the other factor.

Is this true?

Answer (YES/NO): NO